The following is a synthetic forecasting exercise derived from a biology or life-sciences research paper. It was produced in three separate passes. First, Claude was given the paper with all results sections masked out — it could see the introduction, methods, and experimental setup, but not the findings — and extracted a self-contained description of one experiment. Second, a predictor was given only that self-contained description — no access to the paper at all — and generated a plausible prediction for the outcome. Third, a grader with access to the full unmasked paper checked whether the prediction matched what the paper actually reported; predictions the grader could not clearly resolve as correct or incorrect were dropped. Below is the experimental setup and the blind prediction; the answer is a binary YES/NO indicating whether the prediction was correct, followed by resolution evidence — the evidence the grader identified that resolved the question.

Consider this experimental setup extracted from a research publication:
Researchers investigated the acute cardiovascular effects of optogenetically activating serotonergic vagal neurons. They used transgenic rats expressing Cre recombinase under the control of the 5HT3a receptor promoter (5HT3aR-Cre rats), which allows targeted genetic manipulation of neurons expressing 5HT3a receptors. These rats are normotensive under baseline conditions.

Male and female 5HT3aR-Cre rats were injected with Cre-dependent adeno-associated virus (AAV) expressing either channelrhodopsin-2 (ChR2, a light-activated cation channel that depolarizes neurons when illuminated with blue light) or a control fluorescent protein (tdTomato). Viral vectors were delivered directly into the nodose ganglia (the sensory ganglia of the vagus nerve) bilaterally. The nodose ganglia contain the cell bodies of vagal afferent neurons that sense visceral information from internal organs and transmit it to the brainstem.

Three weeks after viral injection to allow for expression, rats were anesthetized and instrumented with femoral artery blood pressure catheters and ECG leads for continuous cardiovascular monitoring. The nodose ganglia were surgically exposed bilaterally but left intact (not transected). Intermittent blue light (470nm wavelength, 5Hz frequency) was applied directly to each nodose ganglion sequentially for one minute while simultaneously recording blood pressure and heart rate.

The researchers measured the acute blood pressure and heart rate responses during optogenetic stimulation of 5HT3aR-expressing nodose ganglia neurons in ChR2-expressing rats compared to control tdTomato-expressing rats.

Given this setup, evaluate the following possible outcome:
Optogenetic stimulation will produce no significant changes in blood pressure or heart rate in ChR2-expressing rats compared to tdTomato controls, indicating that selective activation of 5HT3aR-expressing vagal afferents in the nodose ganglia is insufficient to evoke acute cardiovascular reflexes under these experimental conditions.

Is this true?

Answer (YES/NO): NO